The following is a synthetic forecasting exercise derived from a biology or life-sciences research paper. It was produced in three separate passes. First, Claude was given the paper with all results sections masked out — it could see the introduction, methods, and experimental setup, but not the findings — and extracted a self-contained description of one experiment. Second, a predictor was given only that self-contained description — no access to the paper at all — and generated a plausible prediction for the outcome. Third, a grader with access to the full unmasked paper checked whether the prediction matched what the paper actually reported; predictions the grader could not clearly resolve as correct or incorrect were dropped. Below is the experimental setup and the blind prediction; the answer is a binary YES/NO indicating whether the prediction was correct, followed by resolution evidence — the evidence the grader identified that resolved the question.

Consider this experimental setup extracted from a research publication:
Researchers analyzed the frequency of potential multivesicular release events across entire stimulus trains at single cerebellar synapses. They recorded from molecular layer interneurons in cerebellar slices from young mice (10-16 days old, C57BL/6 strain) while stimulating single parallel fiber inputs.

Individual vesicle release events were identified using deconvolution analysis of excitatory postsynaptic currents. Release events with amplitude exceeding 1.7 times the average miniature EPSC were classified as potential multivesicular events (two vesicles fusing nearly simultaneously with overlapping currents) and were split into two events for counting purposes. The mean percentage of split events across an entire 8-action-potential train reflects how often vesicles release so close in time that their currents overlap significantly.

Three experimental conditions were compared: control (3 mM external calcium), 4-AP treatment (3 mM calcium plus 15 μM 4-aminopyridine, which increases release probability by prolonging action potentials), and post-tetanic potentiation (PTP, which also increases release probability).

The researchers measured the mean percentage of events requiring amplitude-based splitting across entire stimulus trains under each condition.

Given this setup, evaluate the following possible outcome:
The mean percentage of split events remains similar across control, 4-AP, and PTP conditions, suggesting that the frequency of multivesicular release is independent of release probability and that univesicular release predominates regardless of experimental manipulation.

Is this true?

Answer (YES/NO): YES